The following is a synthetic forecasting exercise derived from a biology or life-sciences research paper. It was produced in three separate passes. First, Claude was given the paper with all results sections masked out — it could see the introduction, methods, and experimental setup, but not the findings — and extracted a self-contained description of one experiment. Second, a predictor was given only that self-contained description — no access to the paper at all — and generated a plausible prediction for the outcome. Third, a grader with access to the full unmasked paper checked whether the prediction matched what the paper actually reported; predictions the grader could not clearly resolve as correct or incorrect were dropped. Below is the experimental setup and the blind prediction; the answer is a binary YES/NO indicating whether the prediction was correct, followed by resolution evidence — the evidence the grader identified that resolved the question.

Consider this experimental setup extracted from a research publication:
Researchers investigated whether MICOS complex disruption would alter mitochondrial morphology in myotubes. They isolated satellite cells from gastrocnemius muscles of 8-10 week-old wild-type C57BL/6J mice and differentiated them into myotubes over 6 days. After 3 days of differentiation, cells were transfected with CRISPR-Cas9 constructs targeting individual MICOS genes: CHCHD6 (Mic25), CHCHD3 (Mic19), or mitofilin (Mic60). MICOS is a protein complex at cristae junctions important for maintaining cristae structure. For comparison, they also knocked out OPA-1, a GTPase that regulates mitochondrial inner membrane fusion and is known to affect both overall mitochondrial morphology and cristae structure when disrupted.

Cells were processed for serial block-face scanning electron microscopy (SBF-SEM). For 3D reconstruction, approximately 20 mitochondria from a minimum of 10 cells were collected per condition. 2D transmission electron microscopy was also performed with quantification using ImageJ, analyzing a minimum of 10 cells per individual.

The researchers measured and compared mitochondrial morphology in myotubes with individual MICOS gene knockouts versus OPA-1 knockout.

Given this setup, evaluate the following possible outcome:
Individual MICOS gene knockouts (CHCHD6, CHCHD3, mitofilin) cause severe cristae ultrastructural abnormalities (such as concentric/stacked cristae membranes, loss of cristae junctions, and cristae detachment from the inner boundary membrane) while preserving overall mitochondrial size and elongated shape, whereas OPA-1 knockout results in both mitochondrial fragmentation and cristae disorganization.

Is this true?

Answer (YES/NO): NO